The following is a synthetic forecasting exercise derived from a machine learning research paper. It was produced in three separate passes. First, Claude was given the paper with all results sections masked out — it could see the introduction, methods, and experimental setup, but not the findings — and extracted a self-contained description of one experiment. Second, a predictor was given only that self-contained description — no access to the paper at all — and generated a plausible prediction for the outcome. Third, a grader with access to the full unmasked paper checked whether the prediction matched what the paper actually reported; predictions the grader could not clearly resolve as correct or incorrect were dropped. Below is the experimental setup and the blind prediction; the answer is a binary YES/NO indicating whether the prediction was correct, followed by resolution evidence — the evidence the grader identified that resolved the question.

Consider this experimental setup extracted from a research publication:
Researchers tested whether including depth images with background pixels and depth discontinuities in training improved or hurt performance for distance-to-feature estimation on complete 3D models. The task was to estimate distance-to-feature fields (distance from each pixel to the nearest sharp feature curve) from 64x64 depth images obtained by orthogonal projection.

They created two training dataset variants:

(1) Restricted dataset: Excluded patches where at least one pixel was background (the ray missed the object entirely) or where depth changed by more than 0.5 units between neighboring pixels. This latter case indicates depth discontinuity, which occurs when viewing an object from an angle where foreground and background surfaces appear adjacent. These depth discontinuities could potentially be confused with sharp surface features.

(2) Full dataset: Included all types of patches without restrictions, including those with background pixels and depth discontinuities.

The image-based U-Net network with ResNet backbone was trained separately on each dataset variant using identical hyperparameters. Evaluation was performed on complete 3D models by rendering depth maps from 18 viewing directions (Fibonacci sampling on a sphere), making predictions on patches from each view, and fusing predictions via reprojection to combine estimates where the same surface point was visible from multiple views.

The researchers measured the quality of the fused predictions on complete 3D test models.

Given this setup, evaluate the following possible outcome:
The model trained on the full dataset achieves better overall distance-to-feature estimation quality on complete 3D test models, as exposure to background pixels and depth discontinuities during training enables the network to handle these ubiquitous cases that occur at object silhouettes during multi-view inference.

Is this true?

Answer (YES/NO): YES